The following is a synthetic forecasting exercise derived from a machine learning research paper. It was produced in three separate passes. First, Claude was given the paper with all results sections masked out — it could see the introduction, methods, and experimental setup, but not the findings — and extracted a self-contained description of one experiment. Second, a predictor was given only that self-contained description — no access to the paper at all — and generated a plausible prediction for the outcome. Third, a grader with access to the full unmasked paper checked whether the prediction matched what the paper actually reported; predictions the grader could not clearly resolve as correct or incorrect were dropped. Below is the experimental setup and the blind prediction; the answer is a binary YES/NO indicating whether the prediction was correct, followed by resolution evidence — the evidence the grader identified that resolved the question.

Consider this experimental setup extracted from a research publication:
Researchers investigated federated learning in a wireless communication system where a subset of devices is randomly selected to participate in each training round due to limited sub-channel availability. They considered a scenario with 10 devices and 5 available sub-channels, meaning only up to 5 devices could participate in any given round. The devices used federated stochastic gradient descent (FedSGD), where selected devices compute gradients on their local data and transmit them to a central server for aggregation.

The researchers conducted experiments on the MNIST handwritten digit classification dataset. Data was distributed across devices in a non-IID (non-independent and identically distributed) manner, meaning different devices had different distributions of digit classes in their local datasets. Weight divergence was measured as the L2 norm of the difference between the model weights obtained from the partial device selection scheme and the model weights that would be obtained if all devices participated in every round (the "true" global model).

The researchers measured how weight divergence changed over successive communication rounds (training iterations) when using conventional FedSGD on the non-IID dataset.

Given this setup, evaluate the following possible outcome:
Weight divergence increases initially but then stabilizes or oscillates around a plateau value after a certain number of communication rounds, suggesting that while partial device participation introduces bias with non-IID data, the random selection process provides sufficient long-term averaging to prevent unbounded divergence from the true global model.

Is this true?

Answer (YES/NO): NO